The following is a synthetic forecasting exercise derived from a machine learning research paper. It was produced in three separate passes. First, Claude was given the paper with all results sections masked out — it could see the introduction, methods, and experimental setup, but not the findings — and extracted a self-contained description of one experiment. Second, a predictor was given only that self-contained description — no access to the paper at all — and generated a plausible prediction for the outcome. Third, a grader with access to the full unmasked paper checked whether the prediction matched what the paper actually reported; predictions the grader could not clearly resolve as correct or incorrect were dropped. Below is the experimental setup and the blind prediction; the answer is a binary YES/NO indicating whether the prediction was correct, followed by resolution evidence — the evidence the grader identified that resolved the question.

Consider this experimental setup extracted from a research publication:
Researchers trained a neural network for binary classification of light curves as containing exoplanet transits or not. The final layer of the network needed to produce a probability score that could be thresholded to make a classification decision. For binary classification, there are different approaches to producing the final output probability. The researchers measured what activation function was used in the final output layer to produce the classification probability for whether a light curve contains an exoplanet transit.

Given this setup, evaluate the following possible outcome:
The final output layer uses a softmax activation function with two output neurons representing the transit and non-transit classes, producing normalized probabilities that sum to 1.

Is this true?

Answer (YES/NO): NO